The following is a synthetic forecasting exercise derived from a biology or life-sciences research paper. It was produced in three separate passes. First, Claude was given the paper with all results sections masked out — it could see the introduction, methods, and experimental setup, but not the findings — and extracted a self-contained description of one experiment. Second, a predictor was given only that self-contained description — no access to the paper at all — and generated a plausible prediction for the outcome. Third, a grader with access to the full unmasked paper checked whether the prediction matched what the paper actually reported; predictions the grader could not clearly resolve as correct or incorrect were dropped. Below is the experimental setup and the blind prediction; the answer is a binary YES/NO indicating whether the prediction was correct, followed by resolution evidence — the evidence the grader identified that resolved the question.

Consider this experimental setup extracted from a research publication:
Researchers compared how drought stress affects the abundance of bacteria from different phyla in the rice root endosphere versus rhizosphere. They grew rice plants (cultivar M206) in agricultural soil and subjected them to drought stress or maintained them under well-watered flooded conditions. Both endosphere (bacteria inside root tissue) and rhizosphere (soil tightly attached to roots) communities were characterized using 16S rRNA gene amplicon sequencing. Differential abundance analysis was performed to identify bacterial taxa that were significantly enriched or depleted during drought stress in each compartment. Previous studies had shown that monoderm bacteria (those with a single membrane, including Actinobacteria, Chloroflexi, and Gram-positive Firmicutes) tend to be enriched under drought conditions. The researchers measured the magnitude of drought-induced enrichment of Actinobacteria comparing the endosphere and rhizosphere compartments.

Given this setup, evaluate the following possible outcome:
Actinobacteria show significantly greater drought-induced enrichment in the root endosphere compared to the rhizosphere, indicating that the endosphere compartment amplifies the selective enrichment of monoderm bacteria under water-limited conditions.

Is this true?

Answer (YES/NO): YES